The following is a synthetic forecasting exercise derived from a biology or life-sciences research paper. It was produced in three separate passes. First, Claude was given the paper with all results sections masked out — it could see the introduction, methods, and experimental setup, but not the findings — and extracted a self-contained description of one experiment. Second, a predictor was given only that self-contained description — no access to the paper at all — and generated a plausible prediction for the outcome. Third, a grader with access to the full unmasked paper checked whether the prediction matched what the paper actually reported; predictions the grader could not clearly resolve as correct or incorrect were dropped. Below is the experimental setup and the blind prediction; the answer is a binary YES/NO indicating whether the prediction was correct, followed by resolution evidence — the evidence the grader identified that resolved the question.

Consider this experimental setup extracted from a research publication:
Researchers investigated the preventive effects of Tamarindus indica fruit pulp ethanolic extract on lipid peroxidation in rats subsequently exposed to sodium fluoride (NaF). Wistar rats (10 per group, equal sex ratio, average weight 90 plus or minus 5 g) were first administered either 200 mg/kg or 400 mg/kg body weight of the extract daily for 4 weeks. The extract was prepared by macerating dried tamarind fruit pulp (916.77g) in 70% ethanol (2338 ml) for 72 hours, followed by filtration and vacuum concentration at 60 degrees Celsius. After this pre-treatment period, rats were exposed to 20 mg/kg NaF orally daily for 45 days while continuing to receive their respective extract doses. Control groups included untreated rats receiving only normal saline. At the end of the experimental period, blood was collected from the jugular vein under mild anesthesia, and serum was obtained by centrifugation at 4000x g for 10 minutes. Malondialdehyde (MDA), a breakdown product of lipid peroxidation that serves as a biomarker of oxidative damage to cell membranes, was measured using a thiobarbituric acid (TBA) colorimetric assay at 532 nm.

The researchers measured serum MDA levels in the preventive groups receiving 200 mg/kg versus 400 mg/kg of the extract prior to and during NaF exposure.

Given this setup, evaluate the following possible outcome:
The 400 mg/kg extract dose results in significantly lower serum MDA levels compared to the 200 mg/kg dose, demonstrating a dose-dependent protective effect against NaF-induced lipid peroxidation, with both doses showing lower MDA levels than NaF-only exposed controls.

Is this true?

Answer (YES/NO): NO